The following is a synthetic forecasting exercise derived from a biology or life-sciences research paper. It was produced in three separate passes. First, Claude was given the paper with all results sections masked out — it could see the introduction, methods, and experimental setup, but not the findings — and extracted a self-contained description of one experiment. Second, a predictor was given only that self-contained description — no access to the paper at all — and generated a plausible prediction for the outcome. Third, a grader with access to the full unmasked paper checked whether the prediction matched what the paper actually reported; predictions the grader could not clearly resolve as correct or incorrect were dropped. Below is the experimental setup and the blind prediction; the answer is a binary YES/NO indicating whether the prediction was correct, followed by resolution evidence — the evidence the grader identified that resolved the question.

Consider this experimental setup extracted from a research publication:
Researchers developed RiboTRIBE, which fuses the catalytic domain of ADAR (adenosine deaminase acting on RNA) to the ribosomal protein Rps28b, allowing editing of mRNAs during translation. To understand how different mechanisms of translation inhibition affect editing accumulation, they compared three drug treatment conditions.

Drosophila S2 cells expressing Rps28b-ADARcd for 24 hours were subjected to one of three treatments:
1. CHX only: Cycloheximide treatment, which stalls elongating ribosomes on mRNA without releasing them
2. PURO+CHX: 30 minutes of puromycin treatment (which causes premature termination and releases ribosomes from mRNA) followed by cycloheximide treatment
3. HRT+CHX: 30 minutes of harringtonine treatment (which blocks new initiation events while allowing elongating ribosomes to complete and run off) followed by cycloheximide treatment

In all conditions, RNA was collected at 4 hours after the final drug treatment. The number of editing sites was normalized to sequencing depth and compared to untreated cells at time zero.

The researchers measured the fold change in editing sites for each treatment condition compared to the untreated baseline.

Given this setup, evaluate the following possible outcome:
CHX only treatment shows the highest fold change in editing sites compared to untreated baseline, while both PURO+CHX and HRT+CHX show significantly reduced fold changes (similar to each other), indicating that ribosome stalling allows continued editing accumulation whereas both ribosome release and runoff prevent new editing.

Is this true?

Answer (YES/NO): NO